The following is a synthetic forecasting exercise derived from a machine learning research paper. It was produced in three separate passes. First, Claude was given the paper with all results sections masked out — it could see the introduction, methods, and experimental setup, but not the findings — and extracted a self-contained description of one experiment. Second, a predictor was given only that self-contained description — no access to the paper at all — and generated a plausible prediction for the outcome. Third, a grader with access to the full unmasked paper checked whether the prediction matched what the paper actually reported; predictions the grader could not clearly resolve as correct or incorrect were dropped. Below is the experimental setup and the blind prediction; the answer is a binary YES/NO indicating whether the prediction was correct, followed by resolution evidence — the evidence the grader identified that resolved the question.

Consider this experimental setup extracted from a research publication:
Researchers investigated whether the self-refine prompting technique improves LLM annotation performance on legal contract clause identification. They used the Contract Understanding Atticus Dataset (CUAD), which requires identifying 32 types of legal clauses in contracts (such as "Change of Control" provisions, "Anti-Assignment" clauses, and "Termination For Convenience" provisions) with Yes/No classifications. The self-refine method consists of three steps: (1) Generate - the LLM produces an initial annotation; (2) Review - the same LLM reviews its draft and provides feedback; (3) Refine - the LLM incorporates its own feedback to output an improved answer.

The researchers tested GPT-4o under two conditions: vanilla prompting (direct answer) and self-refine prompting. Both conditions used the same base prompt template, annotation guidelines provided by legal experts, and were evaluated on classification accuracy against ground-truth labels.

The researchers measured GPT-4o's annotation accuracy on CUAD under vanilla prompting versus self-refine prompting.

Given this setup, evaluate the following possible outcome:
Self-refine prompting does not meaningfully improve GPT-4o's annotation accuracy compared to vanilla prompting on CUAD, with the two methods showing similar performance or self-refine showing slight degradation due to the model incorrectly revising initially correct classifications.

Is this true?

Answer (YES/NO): YES